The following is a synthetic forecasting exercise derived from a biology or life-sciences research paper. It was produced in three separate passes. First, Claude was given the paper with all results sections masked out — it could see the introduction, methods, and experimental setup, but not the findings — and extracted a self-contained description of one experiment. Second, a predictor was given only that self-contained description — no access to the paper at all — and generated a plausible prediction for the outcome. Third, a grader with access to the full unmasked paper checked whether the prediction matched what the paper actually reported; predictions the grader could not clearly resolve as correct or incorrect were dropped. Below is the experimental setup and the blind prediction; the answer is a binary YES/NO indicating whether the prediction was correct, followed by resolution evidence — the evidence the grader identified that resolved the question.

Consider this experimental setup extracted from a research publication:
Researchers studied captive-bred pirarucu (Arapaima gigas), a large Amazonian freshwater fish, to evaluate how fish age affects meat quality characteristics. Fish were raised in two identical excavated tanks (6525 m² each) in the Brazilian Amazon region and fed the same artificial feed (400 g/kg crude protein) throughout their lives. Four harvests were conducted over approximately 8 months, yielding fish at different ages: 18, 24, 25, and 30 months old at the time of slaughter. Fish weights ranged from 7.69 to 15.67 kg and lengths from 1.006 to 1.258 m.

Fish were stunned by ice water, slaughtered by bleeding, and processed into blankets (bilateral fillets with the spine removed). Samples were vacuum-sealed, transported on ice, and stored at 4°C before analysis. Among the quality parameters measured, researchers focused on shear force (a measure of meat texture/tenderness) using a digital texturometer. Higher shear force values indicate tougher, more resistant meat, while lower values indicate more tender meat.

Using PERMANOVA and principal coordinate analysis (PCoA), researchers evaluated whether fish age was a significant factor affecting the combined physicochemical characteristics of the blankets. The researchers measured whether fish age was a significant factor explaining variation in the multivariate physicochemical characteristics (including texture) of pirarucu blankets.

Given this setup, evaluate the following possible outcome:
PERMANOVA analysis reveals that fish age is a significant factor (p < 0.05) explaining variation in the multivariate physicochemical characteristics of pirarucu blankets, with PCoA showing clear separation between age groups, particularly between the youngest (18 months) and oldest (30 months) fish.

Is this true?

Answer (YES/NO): NO